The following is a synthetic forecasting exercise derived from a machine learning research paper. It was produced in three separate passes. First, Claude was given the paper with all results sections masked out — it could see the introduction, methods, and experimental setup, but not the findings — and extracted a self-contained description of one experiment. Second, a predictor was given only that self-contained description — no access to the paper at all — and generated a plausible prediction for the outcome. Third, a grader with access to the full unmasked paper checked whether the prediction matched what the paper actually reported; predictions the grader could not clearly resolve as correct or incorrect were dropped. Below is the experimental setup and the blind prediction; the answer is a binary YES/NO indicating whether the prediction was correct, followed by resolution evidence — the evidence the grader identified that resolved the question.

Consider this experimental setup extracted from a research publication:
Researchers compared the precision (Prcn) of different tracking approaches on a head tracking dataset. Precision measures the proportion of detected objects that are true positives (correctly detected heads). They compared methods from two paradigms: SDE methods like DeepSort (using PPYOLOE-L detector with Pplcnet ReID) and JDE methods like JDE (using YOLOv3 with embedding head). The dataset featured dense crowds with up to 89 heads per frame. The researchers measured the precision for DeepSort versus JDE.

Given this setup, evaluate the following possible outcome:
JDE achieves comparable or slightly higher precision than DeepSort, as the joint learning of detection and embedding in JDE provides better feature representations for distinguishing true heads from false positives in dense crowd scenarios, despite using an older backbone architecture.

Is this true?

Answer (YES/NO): NO